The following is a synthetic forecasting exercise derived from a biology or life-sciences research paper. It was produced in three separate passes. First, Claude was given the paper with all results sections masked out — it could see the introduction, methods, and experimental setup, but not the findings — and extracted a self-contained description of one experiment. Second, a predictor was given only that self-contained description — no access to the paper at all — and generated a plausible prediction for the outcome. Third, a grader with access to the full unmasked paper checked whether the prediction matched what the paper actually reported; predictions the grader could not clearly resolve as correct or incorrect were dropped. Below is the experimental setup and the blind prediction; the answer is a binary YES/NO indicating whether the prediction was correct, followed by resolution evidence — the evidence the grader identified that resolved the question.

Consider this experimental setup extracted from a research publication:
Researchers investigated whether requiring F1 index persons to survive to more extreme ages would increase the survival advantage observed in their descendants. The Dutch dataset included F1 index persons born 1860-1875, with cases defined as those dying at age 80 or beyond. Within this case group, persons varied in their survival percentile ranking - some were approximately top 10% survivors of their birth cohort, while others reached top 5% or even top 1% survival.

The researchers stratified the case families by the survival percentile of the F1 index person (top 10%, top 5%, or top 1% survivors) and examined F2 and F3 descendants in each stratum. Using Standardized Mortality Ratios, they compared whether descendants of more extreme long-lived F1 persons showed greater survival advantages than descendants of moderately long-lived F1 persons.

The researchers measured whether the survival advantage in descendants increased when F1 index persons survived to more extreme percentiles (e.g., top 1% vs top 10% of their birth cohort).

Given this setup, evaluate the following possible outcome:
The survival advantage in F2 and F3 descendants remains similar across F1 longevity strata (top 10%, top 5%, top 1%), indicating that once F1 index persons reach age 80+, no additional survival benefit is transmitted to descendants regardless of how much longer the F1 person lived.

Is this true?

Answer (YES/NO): NO